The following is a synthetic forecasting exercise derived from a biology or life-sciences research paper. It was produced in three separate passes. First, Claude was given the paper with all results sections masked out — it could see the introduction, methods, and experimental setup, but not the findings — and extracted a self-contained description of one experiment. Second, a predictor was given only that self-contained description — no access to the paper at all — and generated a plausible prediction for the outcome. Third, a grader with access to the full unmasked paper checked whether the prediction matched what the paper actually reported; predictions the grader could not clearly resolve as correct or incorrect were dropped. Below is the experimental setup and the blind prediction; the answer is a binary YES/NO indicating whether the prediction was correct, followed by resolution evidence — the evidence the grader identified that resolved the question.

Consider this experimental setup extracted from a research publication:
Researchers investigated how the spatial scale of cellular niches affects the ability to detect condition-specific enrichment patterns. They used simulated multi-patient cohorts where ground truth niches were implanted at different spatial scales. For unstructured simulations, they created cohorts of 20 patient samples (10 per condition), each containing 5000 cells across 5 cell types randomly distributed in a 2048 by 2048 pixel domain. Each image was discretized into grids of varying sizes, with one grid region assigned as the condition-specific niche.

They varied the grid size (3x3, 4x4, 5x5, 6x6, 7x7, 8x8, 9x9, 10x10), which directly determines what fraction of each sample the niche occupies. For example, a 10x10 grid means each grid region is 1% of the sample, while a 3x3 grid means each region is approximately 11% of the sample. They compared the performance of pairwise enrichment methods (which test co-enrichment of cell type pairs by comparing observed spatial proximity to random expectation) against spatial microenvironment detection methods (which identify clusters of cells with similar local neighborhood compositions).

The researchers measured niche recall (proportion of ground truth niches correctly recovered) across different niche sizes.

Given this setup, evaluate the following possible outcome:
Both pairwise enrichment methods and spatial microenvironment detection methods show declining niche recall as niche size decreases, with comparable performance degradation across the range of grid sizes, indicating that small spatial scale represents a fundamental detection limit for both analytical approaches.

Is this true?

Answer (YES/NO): NO